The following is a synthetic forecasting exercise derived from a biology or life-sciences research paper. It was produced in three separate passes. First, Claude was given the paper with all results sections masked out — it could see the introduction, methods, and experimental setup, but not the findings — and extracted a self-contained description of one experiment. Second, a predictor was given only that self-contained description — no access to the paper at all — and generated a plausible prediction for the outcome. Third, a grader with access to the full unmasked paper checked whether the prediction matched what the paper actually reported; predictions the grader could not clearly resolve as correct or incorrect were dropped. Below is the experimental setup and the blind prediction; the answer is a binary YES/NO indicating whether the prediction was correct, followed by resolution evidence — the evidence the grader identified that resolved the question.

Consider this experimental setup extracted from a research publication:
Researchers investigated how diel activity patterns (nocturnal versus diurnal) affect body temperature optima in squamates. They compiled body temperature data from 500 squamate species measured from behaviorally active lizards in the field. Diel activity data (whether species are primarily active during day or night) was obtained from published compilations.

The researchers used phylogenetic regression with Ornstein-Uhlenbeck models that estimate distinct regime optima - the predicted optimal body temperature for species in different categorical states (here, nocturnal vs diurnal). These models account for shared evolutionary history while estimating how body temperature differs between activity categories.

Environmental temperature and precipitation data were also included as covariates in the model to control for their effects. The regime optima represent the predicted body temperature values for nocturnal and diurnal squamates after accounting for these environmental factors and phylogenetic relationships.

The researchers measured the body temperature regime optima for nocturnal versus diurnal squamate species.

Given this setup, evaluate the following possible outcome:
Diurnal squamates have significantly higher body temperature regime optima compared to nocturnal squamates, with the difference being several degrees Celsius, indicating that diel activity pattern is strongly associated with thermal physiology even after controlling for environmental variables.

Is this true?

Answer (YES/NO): YES